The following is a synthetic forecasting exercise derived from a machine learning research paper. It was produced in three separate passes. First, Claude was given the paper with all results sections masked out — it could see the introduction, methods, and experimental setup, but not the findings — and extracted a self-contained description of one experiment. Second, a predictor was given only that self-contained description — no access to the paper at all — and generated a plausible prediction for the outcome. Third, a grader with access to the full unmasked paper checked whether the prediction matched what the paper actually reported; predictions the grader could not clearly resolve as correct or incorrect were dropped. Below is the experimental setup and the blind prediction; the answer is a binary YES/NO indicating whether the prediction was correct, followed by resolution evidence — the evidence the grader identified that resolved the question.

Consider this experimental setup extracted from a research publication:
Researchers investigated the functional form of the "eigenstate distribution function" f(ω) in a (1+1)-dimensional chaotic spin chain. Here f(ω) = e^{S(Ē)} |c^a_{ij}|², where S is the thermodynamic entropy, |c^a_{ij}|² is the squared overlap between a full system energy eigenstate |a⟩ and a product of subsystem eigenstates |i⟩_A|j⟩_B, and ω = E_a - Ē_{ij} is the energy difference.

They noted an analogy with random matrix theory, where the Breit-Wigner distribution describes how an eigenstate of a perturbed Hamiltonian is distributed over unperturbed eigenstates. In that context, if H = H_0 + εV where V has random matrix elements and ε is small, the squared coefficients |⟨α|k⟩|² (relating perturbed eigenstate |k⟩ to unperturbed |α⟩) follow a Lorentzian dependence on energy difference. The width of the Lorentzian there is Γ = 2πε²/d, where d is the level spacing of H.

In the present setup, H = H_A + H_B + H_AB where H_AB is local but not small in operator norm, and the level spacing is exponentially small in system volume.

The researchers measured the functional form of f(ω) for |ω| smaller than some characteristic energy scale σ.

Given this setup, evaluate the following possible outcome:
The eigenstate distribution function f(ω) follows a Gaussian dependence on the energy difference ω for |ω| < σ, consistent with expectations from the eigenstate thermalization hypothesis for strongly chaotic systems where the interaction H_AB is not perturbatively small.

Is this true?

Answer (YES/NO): NO